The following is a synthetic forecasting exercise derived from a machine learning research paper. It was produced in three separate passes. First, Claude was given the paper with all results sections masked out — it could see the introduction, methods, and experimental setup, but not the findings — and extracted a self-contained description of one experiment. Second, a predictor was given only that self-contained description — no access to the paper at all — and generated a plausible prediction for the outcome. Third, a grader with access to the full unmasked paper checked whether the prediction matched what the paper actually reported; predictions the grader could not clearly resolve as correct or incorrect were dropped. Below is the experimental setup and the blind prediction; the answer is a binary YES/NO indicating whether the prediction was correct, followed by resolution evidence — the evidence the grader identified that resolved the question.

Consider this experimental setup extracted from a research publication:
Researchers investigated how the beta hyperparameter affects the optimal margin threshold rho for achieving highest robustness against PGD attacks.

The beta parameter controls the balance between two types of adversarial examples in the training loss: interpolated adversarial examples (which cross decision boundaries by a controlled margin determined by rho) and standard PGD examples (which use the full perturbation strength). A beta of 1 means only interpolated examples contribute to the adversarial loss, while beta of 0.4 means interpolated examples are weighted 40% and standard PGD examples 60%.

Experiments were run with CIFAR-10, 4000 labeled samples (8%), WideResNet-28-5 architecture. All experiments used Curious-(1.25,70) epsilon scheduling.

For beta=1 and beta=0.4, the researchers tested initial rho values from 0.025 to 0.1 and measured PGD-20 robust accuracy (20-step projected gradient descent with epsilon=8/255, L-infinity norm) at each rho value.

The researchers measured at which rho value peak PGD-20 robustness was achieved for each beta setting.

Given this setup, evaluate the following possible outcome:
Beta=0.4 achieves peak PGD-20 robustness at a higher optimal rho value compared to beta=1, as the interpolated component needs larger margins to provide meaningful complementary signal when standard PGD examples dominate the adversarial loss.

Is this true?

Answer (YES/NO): YES